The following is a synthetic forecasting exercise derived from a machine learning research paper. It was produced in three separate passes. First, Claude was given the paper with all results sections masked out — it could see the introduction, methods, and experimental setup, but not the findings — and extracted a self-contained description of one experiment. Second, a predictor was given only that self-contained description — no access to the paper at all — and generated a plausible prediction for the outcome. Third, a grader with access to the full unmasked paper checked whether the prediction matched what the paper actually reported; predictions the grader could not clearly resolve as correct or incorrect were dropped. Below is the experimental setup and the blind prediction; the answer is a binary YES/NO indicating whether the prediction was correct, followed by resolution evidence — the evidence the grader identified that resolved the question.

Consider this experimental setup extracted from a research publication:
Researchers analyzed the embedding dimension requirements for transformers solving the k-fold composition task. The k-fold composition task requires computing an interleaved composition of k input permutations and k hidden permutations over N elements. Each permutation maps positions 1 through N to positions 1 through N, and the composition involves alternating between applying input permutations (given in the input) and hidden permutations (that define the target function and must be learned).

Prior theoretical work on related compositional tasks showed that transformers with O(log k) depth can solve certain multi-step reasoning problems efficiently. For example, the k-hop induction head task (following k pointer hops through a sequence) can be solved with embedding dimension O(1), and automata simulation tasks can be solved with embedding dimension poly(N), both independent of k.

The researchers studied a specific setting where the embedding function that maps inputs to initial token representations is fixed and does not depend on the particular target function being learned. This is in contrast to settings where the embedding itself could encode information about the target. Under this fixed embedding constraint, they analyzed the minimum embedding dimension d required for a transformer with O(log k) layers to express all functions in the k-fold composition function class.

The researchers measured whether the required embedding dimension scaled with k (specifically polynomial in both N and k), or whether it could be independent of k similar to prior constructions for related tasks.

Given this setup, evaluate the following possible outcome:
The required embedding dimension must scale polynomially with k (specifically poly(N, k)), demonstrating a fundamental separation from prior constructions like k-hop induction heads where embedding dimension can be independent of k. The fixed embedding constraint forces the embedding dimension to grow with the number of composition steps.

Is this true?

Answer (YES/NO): YES